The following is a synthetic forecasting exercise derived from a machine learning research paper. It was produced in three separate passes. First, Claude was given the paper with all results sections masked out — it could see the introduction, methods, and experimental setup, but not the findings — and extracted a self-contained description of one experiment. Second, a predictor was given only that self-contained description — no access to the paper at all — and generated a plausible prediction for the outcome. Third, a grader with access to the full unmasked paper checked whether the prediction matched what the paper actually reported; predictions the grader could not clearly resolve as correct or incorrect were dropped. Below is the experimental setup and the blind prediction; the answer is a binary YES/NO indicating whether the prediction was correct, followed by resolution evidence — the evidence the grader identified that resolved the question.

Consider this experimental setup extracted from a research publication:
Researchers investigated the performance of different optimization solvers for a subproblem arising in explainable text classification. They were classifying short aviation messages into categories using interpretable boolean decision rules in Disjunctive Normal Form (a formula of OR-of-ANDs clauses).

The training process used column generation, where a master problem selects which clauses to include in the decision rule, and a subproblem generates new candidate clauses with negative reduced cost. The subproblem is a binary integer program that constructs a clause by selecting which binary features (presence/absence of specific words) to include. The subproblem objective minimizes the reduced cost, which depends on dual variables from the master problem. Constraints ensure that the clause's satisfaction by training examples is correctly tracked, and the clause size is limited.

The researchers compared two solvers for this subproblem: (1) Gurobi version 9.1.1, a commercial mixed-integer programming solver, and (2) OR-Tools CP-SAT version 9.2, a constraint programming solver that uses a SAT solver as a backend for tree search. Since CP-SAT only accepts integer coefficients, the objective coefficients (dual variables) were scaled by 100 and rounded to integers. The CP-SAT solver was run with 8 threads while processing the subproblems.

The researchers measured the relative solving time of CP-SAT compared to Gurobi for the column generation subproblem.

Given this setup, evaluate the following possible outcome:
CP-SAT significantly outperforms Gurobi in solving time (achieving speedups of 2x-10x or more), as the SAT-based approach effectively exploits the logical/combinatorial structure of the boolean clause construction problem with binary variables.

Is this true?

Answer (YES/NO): NO